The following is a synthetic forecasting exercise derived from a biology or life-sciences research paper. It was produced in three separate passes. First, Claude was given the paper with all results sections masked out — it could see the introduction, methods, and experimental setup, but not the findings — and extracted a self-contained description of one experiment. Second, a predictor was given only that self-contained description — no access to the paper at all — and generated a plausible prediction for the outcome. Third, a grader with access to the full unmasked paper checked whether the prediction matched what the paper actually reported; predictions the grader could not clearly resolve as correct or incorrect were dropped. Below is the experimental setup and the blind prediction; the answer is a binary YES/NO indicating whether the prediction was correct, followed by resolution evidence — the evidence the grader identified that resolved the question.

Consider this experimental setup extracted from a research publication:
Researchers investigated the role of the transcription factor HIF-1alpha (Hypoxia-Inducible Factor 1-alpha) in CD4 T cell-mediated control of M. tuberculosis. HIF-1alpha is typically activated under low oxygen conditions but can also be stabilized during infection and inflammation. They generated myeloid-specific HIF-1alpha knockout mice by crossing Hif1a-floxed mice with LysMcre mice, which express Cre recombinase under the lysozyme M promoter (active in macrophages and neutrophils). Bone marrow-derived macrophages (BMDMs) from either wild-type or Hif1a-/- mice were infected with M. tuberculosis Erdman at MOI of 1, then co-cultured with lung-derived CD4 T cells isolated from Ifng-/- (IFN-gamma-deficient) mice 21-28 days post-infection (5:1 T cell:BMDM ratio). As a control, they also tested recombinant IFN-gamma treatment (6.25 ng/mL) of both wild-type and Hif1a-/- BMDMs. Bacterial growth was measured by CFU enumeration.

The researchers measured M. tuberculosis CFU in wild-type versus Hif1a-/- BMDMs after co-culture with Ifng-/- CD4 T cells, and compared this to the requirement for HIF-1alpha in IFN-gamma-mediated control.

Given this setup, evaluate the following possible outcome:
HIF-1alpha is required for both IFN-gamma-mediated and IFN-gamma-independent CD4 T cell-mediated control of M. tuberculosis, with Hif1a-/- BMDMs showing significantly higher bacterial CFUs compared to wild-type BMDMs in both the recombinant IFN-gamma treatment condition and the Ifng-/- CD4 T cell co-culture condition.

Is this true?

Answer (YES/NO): YES